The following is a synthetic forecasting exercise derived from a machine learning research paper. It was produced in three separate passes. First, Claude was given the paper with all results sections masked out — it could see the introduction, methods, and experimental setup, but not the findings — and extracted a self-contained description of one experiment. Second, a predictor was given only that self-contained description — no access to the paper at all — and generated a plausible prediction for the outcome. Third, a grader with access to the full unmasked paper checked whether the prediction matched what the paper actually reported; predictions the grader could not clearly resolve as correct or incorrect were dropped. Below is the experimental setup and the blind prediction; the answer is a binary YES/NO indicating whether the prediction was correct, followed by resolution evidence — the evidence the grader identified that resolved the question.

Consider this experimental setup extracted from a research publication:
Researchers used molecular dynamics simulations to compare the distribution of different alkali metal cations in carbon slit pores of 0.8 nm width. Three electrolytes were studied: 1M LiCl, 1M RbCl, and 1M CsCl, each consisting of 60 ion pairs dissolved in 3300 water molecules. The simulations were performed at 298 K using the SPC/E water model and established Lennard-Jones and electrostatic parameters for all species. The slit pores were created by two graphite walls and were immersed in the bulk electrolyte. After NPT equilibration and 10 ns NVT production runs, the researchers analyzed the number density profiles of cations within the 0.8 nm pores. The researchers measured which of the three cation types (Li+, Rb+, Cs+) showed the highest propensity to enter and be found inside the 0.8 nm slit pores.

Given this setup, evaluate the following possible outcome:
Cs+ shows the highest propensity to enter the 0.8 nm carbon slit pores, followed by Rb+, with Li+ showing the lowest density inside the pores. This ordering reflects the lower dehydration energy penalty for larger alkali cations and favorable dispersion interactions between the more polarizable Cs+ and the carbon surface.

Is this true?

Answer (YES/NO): NO